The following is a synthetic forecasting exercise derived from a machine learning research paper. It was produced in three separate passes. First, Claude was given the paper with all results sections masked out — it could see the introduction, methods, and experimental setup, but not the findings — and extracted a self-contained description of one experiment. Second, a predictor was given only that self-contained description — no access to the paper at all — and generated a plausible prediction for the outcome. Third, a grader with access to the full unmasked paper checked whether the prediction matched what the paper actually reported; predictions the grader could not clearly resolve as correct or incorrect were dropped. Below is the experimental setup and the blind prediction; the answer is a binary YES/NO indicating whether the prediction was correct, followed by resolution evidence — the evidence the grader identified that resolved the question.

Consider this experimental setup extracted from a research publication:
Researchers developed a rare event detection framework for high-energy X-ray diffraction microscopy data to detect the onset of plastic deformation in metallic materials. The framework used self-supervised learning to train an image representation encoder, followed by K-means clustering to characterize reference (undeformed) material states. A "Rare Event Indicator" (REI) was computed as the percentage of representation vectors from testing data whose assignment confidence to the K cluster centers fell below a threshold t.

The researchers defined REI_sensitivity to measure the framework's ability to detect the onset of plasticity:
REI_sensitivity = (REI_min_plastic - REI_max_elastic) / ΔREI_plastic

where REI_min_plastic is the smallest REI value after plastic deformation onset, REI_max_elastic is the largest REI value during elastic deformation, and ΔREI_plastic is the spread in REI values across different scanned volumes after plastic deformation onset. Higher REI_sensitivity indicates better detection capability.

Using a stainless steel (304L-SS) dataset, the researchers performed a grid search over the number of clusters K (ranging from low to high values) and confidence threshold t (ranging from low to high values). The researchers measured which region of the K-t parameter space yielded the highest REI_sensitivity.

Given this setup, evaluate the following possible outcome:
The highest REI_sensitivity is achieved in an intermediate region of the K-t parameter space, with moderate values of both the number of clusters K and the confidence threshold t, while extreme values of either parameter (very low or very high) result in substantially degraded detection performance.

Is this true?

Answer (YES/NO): NO